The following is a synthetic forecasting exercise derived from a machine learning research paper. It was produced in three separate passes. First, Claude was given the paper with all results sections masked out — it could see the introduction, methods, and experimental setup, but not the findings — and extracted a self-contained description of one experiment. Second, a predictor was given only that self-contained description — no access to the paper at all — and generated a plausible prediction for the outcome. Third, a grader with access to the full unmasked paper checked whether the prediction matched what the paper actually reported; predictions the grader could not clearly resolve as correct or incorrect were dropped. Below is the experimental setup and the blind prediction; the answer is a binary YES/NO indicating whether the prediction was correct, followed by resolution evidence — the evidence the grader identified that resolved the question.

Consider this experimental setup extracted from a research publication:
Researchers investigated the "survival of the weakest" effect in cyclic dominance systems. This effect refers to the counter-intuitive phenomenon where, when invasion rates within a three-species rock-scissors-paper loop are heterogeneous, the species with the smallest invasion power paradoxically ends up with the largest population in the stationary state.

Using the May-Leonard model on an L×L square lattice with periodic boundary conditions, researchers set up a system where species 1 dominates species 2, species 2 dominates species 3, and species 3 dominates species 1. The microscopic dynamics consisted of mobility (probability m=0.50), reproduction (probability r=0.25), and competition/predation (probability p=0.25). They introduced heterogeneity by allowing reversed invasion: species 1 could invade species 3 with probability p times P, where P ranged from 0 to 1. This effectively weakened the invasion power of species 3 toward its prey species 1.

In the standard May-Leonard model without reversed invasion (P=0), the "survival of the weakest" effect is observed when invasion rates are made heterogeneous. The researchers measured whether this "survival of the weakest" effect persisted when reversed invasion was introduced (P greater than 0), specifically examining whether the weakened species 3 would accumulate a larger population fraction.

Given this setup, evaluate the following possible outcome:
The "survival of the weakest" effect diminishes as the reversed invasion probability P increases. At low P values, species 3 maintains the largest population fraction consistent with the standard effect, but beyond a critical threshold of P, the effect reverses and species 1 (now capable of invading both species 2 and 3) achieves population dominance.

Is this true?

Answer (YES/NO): NO